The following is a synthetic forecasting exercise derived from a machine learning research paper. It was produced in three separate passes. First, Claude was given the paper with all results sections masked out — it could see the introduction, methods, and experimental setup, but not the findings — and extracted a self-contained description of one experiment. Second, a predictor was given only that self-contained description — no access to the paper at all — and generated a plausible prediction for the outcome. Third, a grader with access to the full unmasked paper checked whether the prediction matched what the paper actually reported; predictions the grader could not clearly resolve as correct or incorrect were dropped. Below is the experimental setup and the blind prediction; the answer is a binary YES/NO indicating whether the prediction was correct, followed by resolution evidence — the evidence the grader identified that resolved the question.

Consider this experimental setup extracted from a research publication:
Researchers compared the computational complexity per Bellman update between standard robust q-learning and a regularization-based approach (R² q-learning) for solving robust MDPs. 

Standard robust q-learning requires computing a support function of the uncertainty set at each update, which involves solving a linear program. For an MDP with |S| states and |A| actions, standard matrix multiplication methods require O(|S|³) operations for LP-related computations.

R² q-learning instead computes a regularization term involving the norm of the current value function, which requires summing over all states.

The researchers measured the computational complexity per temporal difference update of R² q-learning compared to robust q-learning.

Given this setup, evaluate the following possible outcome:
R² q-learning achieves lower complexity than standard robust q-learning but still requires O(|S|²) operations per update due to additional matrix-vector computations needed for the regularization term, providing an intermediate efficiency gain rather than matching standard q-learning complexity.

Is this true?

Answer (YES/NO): NO